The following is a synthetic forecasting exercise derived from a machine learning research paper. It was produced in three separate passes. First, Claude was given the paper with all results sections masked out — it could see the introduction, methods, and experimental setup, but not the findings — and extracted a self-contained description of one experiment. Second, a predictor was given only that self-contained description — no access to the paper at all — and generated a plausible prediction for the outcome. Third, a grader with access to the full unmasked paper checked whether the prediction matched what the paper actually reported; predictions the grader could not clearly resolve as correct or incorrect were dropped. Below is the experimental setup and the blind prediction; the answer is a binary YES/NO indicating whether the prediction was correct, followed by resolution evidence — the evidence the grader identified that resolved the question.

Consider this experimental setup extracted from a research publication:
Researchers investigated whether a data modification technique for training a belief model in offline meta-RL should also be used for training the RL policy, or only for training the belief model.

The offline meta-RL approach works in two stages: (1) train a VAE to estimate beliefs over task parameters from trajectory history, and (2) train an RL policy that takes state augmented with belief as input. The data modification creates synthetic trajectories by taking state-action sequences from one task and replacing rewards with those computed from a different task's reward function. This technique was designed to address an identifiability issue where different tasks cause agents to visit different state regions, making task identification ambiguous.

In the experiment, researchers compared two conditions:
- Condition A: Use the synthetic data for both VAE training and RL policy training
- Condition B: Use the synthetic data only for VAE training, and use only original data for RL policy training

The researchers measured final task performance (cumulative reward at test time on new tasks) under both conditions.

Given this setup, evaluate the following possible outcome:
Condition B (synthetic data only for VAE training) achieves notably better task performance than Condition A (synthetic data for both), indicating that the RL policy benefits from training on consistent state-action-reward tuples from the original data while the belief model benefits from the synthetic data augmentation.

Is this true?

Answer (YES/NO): NO